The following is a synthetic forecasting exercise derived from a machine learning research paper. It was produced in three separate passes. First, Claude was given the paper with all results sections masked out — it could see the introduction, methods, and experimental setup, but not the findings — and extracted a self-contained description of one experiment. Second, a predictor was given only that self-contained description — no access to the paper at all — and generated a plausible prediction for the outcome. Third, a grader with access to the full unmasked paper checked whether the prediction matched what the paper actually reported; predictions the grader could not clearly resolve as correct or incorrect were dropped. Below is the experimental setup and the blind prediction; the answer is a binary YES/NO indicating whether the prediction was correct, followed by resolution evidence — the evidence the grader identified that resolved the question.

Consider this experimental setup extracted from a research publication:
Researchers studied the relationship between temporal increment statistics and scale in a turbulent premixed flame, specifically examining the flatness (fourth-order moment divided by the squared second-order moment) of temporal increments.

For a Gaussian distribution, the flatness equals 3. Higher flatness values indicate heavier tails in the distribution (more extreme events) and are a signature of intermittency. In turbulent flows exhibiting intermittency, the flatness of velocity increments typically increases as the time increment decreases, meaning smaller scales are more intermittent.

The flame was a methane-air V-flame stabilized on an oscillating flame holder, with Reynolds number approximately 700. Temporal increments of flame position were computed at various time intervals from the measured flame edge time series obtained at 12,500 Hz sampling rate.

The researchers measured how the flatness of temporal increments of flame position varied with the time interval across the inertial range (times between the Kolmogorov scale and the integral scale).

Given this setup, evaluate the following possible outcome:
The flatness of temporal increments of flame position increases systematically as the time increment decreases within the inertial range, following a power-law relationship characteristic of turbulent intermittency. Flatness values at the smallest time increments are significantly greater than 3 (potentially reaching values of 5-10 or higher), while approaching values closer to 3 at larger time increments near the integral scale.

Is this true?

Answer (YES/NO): YES